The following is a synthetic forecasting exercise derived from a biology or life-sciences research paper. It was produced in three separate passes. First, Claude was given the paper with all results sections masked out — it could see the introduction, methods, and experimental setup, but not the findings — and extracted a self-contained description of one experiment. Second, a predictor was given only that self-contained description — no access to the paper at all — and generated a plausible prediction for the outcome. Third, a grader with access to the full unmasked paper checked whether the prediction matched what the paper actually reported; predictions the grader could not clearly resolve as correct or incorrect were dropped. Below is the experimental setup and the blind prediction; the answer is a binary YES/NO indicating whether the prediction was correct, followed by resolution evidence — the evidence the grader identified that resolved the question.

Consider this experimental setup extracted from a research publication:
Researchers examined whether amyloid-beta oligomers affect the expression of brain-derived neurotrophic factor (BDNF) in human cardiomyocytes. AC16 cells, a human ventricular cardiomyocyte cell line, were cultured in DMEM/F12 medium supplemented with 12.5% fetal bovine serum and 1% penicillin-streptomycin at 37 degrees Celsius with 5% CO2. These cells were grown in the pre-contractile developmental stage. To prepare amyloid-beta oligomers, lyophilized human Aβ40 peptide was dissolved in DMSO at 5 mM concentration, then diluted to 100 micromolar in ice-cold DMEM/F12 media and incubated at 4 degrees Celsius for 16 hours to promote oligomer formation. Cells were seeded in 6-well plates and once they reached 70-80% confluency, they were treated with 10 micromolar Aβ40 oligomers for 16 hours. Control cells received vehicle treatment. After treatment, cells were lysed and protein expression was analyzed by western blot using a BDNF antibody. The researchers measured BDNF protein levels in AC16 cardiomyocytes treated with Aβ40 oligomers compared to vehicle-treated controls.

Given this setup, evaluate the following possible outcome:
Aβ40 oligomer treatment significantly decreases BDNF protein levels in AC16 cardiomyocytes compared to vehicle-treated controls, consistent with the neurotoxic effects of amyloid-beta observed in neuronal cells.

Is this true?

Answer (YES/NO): YES